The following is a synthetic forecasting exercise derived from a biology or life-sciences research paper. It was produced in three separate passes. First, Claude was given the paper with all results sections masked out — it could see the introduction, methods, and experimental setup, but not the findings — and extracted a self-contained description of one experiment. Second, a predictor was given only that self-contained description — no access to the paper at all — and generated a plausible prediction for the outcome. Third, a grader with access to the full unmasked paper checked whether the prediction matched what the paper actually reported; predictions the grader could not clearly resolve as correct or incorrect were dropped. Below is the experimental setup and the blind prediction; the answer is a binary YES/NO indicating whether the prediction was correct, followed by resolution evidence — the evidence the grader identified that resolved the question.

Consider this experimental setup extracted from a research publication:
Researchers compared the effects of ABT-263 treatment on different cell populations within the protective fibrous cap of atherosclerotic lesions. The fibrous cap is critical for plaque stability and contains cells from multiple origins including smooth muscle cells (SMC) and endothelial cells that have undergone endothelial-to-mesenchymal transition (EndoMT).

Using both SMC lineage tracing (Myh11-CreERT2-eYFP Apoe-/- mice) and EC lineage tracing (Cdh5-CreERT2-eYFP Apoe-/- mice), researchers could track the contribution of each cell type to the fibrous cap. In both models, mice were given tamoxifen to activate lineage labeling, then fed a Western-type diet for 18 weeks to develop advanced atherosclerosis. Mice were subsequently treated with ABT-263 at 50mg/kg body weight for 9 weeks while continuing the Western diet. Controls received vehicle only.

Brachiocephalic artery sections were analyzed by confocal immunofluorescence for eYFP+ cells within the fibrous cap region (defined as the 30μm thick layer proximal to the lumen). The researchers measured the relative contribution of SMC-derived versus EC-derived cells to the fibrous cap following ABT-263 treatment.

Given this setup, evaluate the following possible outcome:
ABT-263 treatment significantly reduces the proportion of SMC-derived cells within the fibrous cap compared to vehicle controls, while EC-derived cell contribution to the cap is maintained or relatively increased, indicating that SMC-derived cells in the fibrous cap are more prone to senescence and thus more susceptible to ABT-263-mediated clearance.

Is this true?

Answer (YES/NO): YES